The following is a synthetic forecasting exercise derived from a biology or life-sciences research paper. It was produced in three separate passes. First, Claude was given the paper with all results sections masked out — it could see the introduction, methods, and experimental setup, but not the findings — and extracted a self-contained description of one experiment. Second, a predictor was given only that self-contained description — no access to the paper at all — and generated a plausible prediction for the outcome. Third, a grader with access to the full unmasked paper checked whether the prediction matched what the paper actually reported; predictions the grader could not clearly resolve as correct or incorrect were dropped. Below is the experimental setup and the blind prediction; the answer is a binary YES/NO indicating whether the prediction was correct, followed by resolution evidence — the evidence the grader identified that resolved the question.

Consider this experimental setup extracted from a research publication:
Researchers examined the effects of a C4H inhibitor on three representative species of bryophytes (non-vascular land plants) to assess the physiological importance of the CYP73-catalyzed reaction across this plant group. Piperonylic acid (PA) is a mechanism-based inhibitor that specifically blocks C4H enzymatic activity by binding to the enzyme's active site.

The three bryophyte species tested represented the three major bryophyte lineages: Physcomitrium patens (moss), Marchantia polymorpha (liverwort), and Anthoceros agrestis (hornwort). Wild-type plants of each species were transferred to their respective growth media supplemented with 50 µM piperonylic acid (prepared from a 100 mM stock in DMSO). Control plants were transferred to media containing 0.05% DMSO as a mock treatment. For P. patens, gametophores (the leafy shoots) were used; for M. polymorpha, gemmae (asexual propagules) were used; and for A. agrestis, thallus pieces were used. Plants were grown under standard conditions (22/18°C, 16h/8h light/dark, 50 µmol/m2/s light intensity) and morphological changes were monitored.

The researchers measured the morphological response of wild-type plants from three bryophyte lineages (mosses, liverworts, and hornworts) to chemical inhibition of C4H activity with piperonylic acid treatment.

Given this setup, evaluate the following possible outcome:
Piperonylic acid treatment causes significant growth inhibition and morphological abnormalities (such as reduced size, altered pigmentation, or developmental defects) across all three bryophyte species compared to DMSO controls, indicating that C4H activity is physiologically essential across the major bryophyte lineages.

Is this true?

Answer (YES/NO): YES